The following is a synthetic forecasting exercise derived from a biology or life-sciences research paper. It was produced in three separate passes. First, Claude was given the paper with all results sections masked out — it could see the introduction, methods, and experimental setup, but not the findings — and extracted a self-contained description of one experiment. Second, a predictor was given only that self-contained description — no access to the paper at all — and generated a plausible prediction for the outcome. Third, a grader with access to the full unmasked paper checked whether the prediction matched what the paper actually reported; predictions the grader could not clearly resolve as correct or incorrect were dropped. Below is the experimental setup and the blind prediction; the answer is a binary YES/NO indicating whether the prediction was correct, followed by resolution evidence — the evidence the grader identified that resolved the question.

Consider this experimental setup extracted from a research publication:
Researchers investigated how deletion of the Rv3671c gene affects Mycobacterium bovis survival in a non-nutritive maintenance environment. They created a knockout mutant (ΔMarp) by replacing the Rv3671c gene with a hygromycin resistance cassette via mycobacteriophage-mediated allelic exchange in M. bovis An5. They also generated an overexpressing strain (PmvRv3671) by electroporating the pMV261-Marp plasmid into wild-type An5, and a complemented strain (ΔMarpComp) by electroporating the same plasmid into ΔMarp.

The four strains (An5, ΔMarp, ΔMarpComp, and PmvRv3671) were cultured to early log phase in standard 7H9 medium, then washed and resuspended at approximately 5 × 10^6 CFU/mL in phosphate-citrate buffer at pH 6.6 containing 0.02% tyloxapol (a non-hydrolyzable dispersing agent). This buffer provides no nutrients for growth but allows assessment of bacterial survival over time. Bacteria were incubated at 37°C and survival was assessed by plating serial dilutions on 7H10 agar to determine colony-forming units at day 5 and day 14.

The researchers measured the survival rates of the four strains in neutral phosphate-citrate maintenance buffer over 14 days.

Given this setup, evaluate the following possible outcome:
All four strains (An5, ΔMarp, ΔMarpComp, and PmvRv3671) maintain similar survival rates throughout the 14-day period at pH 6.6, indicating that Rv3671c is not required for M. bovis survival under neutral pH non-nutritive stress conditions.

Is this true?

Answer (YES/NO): NO